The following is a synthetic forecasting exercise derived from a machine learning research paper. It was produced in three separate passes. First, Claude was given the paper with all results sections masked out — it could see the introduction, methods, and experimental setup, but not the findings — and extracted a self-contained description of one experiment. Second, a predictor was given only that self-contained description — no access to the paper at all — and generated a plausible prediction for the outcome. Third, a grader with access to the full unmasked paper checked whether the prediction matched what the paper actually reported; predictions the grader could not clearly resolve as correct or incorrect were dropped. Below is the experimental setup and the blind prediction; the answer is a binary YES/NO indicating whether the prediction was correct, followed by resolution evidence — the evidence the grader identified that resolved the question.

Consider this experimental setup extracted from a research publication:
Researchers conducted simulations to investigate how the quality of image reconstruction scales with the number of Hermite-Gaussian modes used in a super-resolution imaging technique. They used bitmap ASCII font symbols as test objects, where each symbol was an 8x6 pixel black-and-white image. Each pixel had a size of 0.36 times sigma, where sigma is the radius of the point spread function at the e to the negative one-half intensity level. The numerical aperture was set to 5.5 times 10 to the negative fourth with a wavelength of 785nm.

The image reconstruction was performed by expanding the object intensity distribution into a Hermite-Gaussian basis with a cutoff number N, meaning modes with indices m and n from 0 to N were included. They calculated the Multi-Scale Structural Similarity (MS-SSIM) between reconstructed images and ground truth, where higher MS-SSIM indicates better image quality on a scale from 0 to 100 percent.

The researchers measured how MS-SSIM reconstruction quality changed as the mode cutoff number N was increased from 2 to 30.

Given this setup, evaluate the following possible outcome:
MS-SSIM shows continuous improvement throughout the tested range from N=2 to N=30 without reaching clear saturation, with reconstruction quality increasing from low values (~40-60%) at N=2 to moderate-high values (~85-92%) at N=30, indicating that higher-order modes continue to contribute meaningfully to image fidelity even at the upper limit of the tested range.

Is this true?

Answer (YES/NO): NO